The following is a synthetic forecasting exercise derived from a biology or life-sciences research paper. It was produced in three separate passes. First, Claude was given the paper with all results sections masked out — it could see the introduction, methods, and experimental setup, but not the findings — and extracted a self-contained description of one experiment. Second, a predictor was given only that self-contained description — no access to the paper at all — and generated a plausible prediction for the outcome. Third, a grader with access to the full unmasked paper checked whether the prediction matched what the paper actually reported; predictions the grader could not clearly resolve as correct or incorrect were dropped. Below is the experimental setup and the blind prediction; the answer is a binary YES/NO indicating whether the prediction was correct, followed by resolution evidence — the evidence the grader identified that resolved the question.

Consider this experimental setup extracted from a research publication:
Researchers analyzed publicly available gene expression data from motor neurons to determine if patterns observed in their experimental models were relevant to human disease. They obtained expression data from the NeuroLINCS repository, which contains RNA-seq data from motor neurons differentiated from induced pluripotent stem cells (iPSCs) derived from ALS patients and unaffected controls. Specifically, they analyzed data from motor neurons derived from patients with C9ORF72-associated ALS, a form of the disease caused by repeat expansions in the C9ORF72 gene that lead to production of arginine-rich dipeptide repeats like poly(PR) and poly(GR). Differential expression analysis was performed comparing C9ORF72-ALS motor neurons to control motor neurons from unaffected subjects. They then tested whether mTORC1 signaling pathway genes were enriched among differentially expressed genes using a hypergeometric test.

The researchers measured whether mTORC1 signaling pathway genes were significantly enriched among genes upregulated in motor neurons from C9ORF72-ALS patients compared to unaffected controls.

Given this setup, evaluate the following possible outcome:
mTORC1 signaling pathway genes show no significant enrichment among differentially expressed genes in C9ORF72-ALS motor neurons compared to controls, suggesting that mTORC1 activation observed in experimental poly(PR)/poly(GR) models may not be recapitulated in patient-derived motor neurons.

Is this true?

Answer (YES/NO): NO